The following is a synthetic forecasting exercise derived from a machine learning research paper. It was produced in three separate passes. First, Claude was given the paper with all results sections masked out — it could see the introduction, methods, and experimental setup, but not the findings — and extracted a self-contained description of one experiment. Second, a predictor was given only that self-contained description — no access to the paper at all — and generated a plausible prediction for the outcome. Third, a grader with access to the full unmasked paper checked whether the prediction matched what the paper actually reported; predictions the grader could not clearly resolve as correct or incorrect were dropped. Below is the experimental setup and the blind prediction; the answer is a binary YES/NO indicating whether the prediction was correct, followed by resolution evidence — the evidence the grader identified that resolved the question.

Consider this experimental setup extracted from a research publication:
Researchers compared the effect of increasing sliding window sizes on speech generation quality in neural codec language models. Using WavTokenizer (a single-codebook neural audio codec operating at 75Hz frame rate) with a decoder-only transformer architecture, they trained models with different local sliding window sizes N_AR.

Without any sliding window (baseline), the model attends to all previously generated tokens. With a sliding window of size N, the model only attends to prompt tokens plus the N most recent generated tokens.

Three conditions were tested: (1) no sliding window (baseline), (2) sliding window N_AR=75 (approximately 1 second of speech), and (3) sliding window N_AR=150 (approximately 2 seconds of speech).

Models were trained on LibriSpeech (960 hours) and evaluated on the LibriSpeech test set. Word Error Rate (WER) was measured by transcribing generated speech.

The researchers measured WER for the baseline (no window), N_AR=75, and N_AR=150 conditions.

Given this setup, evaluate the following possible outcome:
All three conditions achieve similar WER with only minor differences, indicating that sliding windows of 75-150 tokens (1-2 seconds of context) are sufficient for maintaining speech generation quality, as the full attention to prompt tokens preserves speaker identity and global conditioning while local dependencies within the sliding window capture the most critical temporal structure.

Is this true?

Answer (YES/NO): NO